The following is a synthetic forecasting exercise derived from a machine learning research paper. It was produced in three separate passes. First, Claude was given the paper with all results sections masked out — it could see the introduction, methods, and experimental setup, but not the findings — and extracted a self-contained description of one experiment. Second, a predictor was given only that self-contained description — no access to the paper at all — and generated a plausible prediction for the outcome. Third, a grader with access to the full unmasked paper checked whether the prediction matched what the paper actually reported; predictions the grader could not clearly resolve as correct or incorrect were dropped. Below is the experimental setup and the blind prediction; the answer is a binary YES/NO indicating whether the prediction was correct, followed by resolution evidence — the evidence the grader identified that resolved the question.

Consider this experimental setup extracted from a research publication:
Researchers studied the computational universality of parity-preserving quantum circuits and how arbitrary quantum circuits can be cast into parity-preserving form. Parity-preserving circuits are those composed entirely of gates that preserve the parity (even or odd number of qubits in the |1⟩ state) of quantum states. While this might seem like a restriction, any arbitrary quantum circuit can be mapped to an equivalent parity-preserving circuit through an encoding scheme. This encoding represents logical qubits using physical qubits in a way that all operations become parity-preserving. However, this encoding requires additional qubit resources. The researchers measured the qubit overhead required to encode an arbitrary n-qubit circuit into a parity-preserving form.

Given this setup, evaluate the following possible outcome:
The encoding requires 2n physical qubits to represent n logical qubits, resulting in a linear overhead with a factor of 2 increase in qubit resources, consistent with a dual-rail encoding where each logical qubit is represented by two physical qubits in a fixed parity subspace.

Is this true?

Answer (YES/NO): YES